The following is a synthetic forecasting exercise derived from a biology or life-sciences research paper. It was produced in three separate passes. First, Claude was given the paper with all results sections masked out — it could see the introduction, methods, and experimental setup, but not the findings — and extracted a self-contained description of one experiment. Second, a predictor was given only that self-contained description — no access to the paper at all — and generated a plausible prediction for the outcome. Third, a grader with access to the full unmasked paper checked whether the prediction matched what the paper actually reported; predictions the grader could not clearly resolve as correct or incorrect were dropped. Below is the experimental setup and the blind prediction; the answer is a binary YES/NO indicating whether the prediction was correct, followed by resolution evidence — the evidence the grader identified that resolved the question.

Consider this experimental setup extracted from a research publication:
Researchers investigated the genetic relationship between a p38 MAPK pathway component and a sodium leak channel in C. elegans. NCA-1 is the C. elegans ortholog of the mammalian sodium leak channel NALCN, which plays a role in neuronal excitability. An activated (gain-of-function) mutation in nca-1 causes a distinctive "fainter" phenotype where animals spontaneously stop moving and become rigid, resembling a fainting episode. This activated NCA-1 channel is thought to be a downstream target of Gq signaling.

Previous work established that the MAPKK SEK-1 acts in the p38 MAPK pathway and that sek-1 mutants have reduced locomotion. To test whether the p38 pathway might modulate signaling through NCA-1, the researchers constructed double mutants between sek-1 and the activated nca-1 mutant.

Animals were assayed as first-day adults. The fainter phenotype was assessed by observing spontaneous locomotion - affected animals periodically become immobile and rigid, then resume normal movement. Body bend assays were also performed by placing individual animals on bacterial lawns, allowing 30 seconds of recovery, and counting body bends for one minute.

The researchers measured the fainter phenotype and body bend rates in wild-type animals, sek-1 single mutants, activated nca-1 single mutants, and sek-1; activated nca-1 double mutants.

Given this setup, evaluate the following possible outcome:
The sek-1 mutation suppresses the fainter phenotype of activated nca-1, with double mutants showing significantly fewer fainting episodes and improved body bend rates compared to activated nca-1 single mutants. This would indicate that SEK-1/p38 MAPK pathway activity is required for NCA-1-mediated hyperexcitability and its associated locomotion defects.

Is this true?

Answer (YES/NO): NO